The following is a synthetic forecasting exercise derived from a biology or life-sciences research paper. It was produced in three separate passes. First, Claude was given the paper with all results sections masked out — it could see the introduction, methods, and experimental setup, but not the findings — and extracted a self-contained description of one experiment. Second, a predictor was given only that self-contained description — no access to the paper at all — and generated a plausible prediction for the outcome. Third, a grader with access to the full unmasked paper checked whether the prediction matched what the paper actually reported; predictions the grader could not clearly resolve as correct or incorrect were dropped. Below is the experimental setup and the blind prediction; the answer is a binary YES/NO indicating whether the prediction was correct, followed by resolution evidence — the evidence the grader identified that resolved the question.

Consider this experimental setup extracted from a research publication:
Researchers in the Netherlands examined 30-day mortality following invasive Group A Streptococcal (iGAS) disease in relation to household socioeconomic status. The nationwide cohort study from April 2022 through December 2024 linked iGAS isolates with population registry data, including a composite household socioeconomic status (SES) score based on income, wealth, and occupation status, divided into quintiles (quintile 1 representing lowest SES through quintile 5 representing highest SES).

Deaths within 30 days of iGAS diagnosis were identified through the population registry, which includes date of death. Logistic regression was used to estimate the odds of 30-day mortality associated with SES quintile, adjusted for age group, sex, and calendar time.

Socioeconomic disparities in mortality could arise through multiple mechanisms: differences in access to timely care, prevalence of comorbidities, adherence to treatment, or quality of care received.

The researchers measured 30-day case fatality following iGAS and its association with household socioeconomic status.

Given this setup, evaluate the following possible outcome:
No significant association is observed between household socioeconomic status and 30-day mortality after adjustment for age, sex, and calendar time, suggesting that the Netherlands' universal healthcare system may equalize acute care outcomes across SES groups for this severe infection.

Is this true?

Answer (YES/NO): YES